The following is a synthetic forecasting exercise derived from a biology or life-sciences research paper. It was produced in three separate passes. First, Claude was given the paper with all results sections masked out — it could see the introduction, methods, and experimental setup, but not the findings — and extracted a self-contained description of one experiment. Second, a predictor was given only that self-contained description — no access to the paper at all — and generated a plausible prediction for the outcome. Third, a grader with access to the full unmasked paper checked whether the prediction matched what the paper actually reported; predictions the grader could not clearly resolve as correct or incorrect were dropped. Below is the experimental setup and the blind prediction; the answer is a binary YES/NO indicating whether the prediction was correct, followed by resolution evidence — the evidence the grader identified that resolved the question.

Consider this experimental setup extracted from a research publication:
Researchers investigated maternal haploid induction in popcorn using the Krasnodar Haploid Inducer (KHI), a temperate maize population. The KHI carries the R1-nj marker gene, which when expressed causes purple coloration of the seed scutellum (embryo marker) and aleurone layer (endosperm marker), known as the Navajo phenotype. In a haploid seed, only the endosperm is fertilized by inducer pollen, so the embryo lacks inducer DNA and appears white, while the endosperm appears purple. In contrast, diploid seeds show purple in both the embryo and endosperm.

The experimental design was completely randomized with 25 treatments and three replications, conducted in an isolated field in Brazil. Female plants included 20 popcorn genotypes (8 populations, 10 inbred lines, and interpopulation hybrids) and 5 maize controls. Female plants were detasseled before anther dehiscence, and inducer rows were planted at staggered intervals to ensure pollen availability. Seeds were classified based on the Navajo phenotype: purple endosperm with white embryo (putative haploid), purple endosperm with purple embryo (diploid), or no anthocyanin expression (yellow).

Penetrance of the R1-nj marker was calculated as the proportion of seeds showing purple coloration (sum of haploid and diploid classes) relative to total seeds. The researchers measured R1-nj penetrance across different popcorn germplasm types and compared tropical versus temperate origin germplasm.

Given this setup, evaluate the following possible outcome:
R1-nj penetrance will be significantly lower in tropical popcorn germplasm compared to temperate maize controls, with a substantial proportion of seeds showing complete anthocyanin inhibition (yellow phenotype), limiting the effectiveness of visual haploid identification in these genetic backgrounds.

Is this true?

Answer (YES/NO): NO